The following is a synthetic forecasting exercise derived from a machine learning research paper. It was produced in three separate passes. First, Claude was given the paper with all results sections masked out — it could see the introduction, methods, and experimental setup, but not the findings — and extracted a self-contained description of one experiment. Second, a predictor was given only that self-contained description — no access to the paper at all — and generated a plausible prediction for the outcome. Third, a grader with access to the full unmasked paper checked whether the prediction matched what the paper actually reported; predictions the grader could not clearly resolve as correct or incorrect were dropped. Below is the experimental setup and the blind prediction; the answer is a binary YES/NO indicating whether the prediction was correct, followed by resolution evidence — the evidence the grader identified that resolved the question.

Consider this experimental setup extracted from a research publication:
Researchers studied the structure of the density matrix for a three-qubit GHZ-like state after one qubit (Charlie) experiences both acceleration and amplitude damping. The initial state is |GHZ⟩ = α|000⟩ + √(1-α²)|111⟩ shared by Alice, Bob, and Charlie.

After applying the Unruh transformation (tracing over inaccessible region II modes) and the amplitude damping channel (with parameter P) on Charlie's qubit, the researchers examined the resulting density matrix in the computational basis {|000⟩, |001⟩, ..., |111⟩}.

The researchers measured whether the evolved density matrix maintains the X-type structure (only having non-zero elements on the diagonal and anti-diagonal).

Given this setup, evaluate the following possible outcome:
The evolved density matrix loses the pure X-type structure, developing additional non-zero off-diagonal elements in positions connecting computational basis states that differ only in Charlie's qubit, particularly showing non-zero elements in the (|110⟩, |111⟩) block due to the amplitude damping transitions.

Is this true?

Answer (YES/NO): NO